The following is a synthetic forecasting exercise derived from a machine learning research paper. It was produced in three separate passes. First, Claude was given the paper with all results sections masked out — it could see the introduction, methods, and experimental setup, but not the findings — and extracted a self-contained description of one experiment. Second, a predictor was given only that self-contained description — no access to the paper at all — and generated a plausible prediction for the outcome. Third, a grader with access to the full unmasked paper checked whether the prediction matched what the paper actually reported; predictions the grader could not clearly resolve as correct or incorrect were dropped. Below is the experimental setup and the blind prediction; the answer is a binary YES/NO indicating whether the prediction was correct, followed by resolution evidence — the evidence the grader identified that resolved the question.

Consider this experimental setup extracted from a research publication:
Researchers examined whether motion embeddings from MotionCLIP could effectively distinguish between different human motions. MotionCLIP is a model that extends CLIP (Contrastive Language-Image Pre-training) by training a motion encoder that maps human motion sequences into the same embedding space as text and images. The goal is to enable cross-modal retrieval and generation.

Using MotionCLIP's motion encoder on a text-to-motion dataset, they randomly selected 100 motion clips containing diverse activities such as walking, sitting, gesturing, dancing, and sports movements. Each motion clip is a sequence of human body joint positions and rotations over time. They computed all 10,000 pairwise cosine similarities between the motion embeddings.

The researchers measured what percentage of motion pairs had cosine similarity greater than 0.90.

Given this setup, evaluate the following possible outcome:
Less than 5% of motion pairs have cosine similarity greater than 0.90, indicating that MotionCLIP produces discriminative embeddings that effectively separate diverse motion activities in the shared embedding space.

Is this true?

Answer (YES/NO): NO